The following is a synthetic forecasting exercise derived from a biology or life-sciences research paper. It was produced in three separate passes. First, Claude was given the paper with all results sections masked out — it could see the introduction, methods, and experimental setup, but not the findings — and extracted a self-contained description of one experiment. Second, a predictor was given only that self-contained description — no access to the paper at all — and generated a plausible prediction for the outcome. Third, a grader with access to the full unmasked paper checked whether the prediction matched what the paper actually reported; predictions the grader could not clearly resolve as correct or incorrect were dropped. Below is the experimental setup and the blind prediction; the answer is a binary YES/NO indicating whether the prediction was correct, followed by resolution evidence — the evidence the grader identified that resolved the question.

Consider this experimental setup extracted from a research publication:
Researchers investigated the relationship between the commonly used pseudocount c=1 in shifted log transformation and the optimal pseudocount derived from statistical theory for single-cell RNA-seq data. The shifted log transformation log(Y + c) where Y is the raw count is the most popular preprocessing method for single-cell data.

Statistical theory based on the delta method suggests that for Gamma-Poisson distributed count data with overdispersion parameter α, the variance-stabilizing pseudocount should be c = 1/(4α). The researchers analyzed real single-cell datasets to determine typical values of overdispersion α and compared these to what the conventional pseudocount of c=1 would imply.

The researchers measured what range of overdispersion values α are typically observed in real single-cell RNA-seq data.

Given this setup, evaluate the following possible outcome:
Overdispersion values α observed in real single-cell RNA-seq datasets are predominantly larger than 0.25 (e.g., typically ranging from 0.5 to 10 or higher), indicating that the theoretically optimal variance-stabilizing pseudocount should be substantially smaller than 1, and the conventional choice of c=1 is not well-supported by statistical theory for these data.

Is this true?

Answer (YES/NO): NO